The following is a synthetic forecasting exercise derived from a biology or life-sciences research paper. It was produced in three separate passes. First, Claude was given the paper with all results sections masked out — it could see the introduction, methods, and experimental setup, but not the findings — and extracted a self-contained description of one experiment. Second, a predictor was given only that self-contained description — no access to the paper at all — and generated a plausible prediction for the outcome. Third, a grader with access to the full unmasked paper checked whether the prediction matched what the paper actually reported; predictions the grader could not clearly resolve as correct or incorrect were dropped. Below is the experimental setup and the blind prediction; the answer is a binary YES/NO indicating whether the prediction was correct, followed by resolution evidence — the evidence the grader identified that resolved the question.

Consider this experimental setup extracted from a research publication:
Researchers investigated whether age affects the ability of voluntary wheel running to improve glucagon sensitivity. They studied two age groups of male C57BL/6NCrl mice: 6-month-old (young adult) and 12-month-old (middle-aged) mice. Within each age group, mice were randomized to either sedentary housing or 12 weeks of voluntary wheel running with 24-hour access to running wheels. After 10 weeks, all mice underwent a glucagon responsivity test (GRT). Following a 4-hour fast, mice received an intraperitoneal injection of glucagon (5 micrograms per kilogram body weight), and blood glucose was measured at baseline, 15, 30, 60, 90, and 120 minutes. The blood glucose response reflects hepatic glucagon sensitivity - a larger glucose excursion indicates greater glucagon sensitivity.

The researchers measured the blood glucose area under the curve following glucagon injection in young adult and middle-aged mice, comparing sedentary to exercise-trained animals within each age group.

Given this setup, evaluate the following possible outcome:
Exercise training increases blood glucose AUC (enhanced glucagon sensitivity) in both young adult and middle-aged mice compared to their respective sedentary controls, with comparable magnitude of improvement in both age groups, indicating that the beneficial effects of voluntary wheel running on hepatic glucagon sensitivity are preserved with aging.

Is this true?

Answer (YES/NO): NO